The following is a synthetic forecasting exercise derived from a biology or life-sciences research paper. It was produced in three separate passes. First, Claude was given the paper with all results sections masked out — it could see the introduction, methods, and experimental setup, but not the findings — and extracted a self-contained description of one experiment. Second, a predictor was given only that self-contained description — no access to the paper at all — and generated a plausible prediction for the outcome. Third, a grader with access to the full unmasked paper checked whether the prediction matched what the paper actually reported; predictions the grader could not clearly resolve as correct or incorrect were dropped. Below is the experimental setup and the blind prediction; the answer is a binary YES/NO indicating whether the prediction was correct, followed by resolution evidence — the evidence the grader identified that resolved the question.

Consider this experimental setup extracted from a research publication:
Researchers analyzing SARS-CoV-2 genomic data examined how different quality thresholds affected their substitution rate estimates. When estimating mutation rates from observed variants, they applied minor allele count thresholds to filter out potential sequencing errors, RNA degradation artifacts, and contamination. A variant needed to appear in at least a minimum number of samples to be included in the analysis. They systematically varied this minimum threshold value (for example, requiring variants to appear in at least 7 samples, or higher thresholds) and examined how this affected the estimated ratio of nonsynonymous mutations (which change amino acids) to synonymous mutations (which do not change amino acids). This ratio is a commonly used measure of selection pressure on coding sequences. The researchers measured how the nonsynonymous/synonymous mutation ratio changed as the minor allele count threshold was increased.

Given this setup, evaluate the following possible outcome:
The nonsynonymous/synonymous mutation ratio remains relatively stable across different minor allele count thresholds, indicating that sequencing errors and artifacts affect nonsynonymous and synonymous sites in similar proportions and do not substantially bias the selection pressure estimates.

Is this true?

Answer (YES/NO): NO